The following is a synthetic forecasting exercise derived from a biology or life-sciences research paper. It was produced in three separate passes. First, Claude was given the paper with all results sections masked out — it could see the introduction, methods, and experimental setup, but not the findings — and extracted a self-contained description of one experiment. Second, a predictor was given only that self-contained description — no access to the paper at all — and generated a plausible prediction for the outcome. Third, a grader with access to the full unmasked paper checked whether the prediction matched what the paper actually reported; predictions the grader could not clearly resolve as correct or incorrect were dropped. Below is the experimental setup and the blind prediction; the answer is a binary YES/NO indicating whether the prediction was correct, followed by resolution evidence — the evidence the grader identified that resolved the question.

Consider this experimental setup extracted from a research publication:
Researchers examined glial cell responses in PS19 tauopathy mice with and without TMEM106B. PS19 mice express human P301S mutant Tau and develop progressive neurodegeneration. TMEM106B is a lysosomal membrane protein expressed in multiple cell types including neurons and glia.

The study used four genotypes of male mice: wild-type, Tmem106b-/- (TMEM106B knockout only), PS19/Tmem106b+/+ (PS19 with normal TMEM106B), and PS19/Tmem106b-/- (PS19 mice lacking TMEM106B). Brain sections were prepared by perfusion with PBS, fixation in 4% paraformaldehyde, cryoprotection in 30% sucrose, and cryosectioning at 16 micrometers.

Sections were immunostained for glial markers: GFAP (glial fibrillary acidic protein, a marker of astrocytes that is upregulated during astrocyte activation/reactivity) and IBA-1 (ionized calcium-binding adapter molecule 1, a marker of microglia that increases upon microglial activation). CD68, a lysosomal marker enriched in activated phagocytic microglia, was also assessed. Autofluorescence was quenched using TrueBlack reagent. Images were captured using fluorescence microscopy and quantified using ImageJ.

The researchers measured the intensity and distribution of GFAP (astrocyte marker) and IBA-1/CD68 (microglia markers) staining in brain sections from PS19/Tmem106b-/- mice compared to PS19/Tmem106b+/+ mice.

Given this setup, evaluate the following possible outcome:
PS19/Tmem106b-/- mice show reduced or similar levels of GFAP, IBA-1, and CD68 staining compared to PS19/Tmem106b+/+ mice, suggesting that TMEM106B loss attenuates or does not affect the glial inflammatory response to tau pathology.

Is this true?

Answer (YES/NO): NO